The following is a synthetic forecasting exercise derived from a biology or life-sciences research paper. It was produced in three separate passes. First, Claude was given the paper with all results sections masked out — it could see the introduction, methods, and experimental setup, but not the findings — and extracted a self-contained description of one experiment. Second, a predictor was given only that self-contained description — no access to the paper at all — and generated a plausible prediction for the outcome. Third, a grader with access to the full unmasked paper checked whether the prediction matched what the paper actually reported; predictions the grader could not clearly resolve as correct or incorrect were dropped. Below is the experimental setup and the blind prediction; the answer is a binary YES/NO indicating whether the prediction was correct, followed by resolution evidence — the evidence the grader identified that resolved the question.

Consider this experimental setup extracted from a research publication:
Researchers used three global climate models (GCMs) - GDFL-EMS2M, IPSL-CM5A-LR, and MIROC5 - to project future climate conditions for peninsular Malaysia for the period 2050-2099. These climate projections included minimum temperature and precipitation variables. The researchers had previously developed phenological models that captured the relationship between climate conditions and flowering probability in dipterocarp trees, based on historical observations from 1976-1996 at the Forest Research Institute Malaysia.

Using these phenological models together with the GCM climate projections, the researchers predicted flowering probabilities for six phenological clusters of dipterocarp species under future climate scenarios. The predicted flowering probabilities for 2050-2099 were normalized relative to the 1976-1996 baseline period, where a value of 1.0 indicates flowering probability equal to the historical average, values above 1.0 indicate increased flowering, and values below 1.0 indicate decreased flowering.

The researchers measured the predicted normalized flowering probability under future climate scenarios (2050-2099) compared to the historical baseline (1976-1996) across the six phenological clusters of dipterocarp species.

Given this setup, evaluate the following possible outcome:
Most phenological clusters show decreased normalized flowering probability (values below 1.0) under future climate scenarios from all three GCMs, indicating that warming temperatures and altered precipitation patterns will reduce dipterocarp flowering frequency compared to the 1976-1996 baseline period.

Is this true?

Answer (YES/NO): NO